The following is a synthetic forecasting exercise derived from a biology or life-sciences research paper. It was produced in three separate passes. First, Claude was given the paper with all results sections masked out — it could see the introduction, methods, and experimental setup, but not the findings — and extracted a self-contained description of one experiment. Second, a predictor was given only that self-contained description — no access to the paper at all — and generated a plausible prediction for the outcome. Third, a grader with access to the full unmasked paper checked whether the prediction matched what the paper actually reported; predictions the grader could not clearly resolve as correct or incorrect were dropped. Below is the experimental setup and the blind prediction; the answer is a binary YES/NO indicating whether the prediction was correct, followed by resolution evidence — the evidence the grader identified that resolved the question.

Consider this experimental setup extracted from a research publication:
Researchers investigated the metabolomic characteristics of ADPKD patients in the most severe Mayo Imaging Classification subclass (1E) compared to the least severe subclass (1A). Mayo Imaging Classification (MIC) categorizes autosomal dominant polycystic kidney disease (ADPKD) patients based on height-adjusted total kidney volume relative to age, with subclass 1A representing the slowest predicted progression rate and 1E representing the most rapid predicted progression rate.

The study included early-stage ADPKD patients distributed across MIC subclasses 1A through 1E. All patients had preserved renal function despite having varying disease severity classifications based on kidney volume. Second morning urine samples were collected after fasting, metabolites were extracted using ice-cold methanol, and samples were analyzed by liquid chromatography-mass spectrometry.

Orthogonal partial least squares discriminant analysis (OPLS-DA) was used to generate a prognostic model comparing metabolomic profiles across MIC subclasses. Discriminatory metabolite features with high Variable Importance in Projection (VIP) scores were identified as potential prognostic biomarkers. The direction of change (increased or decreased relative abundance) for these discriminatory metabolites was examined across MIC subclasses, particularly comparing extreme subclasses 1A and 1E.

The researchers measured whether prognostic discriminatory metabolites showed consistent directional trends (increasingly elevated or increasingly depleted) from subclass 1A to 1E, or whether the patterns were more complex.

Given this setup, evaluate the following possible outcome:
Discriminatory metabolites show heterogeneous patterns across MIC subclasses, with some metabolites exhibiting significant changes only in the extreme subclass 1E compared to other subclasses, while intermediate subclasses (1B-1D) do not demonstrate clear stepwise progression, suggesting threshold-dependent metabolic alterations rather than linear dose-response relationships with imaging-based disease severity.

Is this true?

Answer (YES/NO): NO